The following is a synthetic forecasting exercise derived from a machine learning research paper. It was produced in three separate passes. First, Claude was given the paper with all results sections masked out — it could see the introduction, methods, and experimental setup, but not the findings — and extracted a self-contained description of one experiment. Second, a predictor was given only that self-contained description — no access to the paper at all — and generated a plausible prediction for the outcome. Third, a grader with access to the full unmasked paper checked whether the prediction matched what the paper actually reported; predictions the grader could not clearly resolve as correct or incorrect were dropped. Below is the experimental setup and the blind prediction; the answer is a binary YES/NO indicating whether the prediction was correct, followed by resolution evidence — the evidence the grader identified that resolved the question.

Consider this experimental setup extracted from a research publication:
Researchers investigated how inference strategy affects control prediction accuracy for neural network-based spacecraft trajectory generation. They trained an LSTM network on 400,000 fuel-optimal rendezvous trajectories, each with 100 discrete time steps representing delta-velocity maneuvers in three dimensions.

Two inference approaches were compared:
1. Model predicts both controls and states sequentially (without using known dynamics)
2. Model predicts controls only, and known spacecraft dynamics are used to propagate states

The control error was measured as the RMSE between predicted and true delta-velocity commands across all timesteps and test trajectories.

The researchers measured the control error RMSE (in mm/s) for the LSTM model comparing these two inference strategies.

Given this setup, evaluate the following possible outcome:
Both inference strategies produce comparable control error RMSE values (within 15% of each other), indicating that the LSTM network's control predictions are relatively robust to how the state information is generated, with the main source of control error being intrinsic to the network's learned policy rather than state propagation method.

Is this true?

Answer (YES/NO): NO